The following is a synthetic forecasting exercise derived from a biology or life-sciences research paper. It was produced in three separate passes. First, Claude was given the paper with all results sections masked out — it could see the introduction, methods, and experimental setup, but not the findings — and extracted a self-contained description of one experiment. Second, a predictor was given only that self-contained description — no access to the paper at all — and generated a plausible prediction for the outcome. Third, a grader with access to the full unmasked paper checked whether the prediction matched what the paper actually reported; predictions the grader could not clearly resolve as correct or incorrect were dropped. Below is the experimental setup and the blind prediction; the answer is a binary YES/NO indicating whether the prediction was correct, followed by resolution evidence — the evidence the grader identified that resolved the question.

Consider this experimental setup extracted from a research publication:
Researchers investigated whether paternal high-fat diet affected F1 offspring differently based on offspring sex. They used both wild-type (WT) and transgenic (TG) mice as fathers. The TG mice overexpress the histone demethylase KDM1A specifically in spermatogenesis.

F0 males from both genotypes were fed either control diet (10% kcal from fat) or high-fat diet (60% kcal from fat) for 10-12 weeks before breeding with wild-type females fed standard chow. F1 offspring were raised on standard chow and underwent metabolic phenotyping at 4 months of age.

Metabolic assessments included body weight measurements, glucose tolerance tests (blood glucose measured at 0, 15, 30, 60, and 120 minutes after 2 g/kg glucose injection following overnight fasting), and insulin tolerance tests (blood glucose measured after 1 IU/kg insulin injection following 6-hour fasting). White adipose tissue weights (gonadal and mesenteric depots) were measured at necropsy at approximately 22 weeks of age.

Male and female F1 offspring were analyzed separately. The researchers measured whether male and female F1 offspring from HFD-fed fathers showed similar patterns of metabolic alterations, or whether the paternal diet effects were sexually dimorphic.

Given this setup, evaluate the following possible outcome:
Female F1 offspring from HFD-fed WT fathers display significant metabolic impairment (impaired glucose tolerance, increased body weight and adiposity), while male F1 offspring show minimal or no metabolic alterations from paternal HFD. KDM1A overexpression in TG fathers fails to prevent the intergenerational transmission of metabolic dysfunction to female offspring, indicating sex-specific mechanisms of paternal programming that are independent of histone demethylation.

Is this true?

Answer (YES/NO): NO